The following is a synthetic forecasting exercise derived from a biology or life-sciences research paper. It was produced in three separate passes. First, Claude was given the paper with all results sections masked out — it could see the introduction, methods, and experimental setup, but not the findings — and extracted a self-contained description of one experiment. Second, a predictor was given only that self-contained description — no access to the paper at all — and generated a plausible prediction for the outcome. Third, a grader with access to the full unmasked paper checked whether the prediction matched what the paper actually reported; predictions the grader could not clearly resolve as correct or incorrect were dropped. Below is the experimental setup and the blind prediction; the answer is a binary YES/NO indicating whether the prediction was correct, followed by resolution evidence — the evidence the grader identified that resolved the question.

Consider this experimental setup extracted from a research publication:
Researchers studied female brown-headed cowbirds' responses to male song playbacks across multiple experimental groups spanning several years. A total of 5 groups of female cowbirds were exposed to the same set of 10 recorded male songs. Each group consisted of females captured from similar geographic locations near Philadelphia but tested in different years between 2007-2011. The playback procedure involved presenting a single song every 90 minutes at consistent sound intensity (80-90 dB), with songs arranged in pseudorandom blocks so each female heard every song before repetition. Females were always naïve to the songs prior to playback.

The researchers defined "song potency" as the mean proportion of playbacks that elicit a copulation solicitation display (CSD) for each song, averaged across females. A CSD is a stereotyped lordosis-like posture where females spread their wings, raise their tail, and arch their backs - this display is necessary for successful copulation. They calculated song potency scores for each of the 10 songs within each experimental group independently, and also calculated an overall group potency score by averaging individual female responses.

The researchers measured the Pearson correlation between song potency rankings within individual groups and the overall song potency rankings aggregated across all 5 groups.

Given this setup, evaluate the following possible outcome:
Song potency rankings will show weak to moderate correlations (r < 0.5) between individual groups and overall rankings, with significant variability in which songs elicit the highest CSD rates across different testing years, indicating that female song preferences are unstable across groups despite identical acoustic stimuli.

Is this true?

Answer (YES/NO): NO